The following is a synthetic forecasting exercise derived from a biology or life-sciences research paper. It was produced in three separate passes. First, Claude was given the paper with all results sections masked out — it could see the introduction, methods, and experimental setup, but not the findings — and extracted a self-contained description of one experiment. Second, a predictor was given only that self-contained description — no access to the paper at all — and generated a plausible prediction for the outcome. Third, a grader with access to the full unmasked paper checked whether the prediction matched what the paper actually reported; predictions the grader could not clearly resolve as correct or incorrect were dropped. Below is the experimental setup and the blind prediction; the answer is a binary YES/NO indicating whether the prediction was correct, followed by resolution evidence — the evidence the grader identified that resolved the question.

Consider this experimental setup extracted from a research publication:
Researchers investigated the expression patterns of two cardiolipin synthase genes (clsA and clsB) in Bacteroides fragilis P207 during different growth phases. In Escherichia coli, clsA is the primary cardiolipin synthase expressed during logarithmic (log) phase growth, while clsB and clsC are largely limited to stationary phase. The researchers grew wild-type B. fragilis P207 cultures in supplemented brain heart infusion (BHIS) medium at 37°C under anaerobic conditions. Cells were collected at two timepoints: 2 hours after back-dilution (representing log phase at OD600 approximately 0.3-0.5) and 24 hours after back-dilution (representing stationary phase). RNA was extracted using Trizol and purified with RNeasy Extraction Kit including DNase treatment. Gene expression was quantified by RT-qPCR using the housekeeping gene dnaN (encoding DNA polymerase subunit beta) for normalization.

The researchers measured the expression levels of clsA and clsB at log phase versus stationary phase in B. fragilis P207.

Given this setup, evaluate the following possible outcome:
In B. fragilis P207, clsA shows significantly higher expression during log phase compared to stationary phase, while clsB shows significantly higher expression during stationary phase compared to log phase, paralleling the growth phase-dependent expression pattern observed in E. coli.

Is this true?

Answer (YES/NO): NO